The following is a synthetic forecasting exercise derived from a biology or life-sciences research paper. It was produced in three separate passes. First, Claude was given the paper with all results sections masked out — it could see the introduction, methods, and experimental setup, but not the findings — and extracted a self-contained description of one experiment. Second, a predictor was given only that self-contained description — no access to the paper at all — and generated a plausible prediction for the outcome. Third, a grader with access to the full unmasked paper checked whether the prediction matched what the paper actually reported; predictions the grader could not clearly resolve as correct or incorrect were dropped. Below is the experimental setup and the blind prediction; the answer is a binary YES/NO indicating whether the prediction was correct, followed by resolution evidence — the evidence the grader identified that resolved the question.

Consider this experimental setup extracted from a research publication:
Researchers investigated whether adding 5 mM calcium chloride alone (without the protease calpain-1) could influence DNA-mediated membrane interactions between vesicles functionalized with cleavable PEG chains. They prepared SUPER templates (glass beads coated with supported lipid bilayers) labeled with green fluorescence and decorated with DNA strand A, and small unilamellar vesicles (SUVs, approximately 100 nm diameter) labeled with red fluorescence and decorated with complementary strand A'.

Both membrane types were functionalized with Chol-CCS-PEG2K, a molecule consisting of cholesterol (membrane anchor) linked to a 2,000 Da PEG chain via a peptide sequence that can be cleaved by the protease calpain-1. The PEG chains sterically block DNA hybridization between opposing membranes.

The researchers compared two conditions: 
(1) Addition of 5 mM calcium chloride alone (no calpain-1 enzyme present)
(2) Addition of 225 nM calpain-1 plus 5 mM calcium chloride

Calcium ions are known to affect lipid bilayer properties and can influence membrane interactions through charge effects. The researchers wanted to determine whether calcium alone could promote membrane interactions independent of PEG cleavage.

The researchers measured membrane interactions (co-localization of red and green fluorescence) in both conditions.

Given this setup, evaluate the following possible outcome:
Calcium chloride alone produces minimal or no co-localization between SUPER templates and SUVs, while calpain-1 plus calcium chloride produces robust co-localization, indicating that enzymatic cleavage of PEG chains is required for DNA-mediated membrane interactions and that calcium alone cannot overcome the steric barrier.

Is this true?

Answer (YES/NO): YES